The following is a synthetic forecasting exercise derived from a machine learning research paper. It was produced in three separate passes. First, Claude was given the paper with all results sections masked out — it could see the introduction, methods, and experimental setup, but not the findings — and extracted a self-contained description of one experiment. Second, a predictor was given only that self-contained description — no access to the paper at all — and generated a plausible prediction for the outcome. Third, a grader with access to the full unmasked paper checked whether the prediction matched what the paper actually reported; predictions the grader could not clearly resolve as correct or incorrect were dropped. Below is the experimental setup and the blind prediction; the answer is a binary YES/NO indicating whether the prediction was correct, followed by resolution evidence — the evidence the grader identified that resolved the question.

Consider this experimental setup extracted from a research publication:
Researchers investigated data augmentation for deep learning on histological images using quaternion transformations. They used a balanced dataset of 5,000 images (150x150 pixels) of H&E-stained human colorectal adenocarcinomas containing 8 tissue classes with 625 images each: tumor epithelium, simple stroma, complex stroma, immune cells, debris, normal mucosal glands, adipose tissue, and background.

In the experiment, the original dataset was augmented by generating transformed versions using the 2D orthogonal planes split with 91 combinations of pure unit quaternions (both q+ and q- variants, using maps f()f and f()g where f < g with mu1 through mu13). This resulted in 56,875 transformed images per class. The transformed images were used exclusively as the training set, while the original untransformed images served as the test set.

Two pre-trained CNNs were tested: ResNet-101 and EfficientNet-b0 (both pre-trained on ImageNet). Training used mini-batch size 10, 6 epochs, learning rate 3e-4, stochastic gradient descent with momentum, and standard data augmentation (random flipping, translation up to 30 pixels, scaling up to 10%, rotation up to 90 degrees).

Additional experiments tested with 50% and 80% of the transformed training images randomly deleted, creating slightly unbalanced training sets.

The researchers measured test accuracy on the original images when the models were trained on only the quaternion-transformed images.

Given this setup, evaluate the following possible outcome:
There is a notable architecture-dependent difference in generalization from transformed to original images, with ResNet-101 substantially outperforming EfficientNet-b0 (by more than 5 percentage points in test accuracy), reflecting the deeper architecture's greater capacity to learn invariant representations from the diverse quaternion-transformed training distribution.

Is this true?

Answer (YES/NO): NO